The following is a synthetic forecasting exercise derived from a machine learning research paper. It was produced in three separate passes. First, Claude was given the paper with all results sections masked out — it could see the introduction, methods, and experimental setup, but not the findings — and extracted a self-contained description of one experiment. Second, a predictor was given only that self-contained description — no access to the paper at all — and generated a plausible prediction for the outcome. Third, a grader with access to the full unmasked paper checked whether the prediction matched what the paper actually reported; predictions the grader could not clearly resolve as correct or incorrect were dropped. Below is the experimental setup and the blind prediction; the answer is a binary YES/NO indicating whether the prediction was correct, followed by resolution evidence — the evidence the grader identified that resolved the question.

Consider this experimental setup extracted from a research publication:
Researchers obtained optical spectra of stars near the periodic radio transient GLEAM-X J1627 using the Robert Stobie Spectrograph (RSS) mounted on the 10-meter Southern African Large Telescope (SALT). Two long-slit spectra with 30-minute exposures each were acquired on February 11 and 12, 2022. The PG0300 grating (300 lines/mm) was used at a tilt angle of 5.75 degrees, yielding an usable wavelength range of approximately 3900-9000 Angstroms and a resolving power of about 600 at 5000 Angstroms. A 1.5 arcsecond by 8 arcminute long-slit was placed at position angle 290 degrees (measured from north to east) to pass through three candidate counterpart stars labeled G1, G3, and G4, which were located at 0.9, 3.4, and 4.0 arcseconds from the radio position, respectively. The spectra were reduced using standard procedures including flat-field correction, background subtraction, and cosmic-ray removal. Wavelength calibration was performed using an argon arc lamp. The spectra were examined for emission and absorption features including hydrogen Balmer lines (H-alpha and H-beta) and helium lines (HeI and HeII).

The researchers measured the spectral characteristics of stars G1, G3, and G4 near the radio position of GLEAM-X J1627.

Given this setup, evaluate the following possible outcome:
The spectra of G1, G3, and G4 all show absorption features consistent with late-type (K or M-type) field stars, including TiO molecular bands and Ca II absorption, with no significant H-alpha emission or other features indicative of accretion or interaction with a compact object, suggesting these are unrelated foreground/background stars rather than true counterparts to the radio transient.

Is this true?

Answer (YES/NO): NO